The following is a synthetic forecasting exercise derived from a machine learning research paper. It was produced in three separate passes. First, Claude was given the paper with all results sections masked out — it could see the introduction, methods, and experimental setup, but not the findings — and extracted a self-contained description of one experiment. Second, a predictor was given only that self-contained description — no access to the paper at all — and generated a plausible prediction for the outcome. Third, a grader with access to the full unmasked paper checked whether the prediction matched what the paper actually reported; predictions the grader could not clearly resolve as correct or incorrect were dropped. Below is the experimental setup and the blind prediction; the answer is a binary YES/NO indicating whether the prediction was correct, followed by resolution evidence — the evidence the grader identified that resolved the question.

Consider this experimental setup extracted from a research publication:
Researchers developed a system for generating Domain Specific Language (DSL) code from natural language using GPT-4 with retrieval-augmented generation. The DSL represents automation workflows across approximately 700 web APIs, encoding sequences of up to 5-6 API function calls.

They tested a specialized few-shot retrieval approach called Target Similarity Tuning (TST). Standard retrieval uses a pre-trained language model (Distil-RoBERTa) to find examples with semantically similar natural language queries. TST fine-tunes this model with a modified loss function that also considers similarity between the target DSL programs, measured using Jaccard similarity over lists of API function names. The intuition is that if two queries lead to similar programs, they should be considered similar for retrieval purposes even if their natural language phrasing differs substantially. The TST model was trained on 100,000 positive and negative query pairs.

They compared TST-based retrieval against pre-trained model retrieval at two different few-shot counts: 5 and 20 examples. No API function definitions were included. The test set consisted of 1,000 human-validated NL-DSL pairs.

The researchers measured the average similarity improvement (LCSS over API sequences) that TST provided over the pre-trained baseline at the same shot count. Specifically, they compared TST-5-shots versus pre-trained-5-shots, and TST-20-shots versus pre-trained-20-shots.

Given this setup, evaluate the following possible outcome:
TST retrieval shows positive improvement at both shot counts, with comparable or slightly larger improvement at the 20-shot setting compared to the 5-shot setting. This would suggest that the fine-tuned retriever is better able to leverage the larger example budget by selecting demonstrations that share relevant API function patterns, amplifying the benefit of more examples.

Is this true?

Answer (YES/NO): NO